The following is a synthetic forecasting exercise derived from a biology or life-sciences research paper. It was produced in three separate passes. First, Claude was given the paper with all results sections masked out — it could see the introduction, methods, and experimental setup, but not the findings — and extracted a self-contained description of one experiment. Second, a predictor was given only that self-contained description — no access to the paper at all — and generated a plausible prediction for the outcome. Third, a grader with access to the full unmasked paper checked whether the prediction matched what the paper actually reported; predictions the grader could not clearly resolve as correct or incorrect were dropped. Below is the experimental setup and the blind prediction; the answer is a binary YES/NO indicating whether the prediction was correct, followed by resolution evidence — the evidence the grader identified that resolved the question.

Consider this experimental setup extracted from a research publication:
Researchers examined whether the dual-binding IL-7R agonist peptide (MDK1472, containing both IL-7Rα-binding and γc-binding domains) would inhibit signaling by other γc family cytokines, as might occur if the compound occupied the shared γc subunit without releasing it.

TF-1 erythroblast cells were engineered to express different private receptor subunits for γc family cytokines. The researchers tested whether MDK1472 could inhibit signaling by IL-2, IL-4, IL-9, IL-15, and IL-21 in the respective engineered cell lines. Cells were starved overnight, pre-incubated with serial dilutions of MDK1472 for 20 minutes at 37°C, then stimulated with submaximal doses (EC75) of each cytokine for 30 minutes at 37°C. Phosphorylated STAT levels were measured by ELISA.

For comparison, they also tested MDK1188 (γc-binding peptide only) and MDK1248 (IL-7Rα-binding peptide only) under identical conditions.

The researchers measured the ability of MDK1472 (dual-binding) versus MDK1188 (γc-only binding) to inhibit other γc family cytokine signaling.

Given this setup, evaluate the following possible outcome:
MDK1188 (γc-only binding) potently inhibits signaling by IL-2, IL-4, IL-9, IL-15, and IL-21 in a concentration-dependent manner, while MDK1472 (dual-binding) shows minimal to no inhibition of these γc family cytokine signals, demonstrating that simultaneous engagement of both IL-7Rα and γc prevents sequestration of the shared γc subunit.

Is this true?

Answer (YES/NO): NO